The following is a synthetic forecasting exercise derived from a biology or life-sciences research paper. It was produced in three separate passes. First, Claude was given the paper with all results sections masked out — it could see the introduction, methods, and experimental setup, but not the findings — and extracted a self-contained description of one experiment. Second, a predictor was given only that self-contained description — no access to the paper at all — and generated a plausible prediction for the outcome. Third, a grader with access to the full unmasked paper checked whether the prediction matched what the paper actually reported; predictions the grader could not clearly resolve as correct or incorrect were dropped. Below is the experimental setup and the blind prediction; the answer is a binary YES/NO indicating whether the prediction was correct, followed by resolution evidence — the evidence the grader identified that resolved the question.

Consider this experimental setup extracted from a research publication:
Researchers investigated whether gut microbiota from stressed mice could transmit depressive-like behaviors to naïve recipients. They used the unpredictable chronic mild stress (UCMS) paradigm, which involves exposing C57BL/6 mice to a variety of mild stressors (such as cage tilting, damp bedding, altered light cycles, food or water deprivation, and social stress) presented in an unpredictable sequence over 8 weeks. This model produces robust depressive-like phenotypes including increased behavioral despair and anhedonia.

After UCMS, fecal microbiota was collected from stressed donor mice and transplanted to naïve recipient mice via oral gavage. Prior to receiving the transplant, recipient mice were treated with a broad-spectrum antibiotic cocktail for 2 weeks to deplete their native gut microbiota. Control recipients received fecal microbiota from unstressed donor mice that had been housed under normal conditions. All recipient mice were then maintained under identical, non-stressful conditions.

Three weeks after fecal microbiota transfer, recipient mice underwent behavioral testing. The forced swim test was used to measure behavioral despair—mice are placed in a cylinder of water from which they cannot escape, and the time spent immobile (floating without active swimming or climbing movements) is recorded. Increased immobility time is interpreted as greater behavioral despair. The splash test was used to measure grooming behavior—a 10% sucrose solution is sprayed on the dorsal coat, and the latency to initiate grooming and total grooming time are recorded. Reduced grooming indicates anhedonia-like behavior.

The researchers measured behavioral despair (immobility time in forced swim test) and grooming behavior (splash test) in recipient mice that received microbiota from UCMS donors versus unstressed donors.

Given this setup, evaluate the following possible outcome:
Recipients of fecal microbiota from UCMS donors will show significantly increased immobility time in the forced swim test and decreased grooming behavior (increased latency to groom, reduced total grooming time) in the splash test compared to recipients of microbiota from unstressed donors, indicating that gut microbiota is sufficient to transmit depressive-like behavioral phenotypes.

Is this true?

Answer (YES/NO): YES